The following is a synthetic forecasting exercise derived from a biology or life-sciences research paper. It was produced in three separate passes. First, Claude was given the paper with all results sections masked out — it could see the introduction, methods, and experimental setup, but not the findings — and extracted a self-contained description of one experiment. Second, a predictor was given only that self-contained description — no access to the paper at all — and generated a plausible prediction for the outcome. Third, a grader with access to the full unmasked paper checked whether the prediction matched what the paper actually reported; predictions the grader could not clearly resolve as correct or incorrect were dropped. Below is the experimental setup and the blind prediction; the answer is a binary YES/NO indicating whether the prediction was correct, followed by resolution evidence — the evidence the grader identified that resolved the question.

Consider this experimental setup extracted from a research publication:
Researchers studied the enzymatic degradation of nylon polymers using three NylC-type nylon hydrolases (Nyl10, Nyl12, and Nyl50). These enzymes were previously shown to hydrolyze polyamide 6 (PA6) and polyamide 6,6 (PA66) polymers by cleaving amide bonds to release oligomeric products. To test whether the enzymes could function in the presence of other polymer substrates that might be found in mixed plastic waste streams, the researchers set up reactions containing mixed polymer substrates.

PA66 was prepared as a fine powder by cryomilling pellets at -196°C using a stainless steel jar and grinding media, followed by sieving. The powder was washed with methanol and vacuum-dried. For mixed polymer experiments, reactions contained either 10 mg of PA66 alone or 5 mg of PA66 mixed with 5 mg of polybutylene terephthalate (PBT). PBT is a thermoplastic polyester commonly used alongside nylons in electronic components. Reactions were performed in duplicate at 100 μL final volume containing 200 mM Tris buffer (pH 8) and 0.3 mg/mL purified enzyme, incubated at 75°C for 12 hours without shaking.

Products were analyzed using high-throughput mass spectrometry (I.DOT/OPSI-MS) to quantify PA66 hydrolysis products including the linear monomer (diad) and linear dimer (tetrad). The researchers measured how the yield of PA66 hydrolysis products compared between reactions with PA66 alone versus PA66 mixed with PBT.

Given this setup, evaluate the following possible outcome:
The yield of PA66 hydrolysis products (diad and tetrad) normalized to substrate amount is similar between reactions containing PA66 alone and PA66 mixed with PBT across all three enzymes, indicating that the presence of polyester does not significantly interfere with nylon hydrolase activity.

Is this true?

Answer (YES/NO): NO